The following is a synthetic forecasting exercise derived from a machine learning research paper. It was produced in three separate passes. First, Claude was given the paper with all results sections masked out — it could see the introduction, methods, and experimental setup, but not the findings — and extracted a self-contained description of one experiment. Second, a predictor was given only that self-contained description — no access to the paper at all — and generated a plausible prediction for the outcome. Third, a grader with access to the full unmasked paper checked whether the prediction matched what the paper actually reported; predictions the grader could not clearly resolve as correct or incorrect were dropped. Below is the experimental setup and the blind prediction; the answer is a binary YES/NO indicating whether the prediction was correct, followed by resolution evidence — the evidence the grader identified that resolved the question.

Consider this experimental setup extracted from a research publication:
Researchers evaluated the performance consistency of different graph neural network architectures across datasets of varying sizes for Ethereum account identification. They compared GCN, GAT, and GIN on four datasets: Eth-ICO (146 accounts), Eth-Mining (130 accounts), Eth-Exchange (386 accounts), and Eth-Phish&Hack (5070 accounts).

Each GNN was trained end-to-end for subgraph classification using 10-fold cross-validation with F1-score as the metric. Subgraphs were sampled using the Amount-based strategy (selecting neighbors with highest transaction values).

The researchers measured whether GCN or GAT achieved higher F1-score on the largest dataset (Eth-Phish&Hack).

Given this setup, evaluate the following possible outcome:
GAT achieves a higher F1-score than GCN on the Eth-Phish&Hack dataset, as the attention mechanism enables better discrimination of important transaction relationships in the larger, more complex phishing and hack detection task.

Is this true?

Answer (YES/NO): NO